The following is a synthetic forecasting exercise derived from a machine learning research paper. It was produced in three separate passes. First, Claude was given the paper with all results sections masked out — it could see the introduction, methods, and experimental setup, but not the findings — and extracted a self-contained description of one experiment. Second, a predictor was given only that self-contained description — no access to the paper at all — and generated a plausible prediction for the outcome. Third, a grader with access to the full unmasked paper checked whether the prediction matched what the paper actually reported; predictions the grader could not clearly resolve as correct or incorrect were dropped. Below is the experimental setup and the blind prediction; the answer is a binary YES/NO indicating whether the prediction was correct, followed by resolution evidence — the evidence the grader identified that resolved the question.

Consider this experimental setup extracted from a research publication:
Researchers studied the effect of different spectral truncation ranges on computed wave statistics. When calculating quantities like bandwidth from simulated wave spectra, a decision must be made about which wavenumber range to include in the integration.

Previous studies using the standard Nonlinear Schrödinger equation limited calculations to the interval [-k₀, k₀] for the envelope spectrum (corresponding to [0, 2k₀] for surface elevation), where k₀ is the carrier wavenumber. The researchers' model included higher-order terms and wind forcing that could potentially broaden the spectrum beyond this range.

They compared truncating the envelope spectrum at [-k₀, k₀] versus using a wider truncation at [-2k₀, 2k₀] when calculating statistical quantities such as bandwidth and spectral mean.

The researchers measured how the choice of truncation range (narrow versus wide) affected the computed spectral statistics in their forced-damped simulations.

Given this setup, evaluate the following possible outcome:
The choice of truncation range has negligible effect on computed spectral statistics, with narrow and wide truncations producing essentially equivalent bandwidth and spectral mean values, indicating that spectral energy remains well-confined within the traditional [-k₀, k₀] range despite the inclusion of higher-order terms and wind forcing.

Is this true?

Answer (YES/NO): NO